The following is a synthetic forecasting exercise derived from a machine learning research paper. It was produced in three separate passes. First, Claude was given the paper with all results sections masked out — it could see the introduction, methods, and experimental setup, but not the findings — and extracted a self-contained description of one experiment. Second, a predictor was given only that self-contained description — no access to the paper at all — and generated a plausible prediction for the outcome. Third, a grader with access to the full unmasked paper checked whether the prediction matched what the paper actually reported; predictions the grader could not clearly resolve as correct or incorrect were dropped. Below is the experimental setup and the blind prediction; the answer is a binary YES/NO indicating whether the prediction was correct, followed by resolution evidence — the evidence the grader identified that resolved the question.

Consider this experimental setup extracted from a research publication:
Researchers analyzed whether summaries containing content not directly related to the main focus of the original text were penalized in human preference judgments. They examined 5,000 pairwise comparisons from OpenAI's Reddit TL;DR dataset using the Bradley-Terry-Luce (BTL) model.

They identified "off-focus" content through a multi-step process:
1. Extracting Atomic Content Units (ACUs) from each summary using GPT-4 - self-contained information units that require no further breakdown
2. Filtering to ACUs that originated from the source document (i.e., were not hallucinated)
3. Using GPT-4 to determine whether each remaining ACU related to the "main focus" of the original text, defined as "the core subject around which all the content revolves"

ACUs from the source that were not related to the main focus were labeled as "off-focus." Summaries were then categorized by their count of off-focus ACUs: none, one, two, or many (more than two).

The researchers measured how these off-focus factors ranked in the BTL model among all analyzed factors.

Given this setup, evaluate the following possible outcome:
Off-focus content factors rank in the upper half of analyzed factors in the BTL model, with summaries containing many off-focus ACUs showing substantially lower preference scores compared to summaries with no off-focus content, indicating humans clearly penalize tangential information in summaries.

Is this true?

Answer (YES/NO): NO